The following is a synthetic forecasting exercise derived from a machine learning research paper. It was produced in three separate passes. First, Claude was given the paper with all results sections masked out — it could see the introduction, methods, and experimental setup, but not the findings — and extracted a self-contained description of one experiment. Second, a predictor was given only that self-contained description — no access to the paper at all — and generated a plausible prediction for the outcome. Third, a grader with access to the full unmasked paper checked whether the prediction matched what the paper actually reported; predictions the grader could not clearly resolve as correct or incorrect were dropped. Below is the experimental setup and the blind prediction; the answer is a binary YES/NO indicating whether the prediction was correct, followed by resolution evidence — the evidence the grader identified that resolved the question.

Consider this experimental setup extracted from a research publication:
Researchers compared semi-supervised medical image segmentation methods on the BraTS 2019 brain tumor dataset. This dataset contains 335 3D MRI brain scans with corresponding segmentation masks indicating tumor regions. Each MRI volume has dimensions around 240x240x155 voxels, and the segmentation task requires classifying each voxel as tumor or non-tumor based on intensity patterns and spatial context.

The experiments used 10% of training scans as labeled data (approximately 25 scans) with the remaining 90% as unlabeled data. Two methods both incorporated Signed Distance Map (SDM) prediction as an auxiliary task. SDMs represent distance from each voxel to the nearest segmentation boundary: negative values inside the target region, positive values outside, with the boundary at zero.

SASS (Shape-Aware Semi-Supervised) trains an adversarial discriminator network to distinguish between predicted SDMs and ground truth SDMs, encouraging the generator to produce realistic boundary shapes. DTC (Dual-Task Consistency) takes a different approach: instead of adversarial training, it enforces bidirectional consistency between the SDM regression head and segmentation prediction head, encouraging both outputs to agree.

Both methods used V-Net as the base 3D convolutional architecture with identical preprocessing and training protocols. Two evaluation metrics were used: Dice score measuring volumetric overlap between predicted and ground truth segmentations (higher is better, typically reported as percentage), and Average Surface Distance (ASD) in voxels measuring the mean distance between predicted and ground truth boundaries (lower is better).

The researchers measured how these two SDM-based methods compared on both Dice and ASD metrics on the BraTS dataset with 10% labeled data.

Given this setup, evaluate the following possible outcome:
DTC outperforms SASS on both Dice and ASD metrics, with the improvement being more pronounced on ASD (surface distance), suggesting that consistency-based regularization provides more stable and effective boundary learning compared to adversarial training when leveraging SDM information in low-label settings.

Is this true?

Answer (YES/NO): NO